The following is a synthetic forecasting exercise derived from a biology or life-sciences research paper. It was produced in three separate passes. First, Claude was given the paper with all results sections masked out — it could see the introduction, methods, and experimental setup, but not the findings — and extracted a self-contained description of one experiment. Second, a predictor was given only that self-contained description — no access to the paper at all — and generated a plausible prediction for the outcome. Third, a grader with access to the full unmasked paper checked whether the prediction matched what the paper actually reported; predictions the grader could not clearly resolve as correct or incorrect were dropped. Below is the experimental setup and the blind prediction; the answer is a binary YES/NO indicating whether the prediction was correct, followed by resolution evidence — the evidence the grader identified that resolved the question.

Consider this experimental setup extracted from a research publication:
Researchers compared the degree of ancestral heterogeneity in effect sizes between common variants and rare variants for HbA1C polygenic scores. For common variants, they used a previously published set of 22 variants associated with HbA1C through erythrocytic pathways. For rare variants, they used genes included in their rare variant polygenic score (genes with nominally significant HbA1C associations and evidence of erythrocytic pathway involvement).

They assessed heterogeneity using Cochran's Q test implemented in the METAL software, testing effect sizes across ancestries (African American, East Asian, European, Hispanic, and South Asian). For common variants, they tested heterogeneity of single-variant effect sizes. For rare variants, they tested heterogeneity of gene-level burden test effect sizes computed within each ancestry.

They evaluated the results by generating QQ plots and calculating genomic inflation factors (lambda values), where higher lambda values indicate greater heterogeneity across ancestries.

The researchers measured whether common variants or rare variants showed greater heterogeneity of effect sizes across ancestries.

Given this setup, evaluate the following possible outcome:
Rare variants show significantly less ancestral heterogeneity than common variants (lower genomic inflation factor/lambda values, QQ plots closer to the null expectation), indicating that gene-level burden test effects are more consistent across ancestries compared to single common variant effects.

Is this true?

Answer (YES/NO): YES